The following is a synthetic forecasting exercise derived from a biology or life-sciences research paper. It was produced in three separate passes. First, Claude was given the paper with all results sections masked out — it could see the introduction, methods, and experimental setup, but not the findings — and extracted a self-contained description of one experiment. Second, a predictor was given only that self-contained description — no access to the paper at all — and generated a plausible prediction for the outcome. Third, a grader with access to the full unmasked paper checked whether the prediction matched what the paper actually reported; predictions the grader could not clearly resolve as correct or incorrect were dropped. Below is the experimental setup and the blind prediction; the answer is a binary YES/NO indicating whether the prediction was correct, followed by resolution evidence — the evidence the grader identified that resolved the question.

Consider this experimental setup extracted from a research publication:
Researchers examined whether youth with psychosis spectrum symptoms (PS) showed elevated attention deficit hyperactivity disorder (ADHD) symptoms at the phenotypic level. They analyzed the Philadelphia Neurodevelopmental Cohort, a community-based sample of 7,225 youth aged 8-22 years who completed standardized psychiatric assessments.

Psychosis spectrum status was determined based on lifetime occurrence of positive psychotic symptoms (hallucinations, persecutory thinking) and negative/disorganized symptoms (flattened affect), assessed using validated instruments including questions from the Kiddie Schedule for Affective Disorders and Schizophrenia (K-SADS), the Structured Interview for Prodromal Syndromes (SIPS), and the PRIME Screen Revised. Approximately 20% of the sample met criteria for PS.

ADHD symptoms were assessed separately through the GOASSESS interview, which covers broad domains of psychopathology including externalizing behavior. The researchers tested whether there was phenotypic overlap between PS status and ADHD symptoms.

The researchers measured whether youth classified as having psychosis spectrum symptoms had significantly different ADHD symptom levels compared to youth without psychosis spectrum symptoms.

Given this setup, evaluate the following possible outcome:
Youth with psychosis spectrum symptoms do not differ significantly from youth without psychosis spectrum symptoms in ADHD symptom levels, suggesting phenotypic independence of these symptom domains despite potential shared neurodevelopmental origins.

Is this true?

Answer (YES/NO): NO